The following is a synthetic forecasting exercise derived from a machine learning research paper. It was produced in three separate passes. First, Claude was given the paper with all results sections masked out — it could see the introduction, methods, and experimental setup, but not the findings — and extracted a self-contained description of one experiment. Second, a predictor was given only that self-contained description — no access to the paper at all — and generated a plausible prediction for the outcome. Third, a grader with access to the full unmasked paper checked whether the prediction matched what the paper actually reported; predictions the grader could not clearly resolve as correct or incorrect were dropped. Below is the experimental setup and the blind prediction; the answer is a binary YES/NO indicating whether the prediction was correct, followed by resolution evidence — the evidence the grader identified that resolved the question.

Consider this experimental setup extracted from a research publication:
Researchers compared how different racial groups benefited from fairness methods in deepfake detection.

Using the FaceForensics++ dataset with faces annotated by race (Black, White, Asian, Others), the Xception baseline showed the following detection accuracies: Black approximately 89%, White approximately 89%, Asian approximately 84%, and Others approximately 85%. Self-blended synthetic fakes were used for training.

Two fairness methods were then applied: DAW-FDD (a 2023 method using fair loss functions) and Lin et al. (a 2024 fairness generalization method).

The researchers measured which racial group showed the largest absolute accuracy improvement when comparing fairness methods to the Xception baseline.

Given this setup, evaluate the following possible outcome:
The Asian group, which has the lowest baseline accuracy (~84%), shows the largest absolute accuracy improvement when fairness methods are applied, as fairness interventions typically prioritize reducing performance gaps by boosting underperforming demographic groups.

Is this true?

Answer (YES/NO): NO